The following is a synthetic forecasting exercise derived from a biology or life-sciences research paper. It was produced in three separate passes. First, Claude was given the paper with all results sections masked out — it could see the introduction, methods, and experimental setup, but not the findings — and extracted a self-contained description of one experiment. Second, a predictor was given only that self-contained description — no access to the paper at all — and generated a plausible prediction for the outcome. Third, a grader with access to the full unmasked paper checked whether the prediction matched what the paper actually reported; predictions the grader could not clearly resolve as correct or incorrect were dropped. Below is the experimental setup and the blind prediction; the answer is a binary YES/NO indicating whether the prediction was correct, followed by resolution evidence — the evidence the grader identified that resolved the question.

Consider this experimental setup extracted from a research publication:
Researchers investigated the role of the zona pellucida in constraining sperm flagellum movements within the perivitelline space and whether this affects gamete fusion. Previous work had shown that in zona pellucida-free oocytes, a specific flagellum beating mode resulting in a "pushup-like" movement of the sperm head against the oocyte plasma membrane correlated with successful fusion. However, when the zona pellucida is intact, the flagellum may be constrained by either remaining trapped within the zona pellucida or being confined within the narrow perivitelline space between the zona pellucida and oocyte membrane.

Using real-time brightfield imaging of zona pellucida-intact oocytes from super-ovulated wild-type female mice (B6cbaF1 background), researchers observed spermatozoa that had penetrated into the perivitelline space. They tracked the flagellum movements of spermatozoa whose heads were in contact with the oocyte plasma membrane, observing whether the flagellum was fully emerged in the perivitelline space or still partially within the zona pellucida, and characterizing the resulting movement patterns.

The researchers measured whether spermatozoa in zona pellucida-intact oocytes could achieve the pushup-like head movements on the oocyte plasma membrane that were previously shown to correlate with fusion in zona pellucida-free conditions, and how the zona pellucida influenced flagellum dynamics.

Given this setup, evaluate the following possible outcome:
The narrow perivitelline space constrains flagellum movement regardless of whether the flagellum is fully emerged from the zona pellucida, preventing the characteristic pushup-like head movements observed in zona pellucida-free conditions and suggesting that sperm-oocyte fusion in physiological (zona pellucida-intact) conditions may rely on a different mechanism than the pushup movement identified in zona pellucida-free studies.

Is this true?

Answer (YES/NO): NO